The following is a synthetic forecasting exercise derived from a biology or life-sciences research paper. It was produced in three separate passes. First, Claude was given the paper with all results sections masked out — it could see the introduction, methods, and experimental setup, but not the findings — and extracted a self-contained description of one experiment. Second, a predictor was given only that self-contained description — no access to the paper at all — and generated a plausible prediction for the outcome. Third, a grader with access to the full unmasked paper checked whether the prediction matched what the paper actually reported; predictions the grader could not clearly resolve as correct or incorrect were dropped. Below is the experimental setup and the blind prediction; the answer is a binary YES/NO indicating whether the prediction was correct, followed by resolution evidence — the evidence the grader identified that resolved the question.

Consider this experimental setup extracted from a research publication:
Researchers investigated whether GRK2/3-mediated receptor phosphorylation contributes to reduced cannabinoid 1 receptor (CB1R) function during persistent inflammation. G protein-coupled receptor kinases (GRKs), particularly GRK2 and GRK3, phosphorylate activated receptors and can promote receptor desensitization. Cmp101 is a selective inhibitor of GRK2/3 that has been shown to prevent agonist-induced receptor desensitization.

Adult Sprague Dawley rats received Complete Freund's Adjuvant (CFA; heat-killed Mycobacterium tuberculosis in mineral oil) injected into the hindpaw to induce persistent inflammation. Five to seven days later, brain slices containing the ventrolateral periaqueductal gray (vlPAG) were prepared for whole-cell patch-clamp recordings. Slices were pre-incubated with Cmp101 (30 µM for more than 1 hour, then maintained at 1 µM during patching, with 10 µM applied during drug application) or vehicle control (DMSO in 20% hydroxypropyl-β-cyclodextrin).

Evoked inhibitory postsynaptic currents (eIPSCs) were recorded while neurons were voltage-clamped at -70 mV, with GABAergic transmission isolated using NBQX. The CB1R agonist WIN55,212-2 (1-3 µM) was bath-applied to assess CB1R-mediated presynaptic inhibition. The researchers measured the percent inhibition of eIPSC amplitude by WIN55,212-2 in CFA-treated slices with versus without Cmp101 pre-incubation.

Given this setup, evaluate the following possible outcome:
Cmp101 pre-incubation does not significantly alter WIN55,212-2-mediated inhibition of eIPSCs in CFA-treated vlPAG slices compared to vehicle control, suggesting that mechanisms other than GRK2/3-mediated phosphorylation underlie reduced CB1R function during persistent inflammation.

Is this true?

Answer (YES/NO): NO